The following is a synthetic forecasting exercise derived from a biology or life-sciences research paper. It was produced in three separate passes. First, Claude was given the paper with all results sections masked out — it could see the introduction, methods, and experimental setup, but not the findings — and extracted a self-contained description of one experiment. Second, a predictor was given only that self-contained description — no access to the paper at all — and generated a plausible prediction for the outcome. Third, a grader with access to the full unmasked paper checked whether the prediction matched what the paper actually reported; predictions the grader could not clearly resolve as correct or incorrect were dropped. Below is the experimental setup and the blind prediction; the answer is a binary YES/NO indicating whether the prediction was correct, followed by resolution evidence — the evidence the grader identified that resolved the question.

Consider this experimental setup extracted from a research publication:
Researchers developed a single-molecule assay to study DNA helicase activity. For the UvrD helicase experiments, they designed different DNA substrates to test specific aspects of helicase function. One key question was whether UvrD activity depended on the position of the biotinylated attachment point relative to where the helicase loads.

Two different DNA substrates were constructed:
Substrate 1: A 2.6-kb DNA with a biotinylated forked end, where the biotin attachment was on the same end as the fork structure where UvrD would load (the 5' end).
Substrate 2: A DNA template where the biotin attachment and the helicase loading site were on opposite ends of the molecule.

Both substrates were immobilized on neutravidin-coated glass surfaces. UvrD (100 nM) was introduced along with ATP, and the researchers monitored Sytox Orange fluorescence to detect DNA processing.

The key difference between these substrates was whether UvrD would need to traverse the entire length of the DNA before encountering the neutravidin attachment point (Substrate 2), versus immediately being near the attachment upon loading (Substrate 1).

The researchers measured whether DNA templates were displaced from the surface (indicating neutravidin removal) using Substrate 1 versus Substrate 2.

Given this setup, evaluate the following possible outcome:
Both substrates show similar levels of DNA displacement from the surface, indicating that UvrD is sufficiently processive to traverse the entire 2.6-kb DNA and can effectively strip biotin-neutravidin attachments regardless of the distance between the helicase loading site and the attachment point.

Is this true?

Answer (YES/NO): NO